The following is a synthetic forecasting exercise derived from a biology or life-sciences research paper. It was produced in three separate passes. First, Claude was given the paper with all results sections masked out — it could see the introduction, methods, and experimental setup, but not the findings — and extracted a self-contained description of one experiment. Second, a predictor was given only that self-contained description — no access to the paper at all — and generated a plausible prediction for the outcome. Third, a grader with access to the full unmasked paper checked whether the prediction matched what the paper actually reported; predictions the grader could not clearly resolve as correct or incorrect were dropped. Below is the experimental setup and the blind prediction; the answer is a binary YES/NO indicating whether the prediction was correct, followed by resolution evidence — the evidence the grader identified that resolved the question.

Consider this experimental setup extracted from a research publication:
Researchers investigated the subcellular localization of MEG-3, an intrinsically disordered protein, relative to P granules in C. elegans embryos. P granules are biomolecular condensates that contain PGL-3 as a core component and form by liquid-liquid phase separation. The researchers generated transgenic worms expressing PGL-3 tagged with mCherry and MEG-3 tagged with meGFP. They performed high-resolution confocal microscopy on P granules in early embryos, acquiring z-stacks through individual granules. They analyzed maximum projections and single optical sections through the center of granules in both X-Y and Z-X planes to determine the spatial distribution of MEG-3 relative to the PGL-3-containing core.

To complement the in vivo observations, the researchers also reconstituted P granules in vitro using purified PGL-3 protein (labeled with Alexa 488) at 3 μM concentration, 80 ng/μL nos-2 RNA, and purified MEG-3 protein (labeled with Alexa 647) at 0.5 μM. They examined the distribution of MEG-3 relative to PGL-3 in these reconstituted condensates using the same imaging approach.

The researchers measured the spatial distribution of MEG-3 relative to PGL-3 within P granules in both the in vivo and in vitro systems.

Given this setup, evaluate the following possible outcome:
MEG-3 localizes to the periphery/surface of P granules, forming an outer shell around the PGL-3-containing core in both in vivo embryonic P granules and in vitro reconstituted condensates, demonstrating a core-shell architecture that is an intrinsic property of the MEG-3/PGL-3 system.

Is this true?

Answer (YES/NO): YES